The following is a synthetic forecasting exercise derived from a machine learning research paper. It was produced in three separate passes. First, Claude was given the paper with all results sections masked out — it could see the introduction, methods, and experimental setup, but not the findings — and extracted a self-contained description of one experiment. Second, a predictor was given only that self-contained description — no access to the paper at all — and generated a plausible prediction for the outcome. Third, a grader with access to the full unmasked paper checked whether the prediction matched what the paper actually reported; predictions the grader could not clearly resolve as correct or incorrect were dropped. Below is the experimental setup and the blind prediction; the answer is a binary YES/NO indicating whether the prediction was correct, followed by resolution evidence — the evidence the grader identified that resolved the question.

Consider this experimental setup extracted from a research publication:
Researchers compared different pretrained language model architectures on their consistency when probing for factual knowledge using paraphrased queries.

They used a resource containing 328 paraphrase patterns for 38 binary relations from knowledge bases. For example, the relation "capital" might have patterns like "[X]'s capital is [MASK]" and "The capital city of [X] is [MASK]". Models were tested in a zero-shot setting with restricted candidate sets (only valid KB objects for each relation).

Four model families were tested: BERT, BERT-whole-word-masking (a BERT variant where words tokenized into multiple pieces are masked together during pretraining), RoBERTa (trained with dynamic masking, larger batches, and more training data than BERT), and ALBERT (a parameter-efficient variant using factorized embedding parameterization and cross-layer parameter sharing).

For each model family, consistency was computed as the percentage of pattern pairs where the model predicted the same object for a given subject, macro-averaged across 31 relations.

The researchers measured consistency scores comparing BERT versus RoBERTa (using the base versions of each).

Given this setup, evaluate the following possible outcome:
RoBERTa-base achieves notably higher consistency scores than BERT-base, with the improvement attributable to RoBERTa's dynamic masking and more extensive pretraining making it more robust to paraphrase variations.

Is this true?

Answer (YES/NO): NO